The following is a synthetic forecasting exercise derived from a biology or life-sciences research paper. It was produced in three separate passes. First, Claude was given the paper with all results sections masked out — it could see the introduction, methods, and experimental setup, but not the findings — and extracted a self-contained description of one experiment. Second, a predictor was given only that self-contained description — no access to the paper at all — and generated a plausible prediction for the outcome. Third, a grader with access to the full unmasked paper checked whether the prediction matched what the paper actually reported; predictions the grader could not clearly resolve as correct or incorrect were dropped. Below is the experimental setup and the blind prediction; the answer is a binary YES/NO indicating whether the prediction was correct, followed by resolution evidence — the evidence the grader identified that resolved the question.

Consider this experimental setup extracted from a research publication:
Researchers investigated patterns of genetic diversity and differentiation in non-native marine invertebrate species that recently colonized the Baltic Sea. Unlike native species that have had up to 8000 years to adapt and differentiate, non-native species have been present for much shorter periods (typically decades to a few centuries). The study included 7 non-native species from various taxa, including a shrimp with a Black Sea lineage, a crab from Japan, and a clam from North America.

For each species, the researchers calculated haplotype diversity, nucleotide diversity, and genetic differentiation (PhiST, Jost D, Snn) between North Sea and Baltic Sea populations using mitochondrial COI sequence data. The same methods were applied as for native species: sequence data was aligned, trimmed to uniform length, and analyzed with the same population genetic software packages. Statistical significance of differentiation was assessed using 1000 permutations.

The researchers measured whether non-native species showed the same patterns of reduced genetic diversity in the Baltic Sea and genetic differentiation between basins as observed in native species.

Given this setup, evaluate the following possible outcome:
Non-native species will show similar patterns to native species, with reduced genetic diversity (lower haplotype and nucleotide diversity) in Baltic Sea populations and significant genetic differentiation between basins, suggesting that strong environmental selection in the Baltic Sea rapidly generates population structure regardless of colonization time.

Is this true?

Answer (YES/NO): NO